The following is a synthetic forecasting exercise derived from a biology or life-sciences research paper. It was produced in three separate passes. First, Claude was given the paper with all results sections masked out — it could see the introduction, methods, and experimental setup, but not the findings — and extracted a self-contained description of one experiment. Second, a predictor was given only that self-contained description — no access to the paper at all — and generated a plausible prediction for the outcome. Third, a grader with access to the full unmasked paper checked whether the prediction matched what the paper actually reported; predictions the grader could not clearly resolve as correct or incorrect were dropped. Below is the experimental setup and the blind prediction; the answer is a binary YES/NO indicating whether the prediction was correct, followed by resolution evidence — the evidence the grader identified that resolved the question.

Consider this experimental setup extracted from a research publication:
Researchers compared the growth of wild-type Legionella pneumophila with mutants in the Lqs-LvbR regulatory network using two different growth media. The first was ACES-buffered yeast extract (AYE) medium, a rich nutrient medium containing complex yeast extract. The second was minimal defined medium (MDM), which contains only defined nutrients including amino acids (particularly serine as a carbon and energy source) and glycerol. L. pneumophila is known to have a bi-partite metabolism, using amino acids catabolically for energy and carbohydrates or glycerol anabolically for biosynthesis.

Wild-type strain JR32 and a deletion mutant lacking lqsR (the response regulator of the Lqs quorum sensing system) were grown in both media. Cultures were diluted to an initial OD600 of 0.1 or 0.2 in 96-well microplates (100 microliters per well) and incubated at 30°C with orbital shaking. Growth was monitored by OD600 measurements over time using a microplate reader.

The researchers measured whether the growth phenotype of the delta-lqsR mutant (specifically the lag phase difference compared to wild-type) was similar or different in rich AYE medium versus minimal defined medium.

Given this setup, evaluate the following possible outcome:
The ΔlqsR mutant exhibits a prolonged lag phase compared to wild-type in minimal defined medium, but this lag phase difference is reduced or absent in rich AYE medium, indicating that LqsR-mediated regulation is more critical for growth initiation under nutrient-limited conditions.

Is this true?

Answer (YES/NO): NO